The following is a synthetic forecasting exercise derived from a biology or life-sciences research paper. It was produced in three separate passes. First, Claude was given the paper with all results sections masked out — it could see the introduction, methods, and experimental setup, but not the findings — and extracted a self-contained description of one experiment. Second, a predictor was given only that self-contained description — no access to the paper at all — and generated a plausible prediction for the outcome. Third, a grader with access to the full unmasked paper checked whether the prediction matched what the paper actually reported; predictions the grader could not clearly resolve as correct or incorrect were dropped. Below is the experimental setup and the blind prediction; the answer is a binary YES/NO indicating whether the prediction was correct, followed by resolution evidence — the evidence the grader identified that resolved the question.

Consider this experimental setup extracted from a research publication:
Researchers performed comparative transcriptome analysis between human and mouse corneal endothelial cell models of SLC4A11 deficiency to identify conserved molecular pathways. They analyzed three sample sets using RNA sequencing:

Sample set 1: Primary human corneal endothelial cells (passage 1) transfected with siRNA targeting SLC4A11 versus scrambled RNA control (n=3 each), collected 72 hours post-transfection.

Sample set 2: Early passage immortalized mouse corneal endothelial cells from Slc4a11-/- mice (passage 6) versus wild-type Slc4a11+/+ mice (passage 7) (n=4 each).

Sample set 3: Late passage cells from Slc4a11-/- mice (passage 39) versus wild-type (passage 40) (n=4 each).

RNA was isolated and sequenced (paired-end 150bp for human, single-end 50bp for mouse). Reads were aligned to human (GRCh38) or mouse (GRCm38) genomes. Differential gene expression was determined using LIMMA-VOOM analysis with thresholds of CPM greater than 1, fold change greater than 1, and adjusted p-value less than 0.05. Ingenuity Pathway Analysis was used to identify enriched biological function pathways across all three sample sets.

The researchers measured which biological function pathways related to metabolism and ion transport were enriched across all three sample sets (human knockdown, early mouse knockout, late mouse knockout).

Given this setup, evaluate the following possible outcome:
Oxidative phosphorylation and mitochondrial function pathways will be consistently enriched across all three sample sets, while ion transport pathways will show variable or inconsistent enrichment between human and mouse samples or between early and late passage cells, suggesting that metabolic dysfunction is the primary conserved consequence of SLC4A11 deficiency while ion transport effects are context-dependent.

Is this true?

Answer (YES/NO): NO